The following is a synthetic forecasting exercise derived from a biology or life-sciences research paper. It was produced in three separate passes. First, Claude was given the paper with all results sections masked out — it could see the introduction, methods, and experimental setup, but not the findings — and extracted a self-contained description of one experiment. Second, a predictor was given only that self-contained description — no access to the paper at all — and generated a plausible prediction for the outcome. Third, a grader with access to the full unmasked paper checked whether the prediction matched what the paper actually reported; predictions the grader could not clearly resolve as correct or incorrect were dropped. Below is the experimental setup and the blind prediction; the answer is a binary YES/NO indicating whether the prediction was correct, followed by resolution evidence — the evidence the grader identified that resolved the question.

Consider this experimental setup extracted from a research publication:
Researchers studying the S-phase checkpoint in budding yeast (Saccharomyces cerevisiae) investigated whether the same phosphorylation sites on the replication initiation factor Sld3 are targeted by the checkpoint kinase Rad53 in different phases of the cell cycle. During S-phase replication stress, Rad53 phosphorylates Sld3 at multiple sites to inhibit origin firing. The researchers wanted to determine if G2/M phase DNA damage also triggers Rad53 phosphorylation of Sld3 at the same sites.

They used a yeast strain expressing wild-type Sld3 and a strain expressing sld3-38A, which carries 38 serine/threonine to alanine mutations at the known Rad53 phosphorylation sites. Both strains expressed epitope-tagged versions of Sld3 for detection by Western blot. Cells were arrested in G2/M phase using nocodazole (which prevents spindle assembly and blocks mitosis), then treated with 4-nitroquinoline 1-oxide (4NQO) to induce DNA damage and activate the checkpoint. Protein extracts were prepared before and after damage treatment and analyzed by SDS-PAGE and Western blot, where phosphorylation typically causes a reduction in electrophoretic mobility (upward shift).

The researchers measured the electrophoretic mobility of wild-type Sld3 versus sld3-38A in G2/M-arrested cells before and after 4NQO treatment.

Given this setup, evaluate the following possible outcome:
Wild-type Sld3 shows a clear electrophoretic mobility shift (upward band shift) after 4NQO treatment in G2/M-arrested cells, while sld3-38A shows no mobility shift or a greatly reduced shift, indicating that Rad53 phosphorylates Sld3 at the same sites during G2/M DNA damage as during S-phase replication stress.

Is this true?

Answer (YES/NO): YES